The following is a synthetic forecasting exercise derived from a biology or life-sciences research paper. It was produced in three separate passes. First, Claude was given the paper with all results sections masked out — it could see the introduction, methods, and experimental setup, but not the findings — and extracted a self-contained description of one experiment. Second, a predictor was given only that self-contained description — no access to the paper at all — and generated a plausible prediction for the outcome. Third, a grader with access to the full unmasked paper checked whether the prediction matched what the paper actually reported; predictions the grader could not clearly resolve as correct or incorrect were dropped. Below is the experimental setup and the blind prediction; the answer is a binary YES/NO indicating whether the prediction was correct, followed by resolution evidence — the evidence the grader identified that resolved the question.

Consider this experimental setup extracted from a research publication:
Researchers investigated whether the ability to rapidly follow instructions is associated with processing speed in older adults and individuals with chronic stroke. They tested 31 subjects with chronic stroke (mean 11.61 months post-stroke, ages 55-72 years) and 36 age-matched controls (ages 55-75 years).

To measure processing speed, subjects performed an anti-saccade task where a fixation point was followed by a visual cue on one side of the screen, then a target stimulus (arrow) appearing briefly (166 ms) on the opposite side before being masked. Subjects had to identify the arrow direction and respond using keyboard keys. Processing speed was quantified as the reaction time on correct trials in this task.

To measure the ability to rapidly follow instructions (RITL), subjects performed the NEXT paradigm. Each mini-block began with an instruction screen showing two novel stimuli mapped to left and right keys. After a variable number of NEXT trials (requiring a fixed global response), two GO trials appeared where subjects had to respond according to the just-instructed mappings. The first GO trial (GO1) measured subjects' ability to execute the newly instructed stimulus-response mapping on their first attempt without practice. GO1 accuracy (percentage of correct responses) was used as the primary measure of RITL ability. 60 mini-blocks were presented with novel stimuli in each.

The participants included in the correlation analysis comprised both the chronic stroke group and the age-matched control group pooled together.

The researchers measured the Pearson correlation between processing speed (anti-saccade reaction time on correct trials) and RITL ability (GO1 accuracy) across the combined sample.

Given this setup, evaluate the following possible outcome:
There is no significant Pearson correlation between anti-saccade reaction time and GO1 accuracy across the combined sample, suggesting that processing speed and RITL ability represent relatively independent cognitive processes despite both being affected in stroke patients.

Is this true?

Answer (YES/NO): NO